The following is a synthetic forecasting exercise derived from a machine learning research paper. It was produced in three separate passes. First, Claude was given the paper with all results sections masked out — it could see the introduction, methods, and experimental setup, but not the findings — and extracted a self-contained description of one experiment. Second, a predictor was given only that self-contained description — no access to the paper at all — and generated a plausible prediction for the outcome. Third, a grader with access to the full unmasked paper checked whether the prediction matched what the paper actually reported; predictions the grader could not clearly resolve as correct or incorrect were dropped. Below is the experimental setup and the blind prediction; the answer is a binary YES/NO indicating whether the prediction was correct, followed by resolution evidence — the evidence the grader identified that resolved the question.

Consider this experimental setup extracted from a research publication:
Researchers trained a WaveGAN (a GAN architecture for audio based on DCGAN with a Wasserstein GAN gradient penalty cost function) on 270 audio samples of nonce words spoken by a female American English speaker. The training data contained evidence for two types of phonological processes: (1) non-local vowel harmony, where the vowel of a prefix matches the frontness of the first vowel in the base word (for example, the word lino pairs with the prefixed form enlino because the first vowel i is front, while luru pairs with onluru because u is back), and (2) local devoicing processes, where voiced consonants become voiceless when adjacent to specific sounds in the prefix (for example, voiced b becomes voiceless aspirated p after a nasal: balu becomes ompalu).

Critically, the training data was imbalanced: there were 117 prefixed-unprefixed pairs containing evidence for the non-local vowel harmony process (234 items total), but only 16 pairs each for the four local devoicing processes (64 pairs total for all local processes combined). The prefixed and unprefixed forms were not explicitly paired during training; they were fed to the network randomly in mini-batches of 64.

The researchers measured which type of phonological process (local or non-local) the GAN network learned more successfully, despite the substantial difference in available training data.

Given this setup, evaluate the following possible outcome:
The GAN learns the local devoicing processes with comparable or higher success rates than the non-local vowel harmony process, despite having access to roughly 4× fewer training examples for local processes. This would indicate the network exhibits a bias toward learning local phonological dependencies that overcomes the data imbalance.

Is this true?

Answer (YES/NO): YES